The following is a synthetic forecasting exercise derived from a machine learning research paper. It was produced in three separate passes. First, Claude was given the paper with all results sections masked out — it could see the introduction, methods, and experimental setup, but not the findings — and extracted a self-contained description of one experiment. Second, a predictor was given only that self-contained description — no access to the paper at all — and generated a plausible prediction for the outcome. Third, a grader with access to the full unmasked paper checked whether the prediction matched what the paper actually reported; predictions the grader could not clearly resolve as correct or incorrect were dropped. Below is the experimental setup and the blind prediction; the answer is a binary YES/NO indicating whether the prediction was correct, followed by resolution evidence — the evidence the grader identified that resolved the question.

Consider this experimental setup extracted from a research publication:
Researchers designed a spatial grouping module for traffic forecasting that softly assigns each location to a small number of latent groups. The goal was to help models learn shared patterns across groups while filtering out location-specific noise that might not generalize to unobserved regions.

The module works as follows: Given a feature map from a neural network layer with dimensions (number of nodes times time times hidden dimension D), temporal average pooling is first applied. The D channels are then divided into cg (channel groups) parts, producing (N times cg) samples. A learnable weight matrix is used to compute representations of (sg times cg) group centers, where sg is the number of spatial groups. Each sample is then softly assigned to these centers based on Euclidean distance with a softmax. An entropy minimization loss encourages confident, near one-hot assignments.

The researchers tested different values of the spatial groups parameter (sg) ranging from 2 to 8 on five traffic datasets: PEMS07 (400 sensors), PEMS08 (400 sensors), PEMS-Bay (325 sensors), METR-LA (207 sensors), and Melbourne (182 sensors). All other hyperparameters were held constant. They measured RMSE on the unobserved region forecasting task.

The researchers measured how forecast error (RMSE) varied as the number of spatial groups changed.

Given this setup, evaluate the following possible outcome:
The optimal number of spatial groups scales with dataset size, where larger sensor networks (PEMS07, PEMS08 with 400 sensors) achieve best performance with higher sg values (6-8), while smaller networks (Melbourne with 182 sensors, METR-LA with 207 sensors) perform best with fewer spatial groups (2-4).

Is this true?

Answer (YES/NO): NO